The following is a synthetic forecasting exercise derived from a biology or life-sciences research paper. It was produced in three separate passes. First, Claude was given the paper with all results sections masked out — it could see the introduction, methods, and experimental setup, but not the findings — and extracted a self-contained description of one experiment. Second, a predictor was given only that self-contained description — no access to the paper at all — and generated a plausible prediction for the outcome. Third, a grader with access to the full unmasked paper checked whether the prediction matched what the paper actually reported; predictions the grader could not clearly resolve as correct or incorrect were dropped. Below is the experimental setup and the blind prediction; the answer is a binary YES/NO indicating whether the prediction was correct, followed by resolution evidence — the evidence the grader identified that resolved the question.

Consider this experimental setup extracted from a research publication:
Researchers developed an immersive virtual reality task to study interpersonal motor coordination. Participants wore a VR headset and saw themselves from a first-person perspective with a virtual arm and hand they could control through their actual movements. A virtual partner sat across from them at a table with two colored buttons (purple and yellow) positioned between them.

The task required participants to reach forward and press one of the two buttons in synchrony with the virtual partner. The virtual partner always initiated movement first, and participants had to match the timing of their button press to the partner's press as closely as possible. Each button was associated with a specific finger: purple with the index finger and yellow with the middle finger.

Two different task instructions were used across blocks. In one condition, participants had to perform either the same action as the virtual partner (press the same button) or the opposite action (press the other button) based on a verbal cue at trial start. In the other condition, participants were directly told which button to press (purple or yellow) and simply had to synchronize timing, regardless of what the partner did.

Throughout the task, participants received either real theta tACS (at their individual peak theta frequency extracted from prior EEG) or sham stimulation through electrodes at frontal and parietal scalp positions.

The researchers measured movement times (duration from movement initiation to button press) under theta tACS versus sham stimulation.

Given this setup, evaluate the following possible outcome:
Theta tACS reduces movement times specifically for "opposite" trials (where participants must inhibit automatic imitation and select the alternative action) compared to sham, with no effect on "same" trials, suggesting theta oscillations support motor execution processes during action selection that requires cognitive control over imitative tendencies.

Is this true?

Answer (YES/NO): NO